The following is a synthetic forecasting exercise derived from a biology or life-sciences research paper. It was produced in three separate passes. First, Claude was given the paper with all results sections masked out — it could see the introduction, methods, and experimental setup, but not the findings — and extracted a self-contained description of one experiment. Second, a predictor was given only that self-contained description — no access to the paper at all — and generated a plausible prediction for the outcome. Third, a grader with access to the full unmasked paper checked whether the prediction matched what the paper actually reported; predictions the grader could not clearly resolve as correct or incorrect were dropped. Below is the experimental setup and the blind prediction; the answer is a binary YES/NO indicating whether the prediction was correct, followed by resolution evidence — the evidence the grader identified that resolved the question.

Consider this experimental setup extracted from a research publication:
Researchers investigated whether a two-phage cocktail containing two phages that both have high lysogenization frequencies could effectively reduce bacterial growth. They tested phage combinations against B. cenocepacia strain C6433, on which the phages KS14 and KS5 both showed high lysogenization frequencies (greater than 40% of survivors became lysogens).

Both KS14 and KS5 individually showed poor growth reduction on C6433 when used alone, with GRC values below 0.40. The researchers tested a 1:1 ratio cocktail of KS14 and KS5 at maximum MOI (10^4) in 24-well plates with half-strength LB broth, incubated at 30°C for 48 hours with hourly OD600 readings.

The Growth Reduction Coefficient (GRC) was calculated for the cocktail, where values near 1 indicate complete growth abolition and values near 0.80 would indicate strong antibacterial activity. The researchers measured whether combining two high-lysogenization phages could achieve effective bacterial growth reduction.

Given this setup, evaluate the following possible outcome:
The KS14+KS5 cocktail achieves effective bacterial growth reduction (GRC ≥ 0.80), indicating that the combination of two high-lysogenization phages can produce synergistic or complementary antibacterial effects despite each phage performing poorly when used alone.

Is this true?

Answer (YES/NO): NO